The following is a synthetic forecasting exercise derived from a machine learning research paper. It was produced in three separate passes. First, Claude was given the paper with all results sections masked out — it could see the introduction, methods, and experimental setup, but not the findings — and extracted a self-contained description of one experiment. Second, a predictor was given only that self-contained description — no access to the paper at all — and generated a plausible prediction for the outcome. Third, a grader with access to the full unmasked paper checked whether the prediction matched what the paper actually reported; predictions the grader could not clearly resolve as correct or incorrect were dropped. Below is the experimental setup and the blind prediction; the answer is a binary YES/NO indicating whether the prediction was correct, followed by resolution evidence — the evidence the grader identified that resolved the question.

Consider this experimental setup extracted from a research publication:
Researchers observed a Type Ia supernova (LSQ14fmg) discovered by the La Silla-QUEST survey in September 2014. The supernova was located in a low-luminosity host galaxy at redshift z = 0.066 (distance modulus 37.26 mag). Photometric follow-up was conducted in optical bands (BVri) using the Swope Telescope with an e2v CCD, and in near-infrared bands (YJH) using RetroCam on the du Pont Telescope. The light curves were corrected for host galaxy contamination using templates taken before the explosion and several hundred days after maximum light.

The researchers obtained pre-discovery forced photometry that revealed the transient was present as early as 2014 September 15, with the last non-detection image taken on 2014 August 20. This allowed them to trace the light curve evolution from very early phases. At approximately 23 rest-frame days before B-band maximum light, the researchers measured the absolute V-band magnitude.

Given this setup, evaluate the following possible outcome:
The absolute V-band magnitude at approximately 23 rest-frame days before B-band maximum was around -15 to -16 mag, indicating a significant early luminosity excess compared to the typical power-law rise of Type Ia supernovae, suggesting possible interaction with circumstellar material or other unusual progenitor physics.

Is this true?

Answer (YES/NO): NO